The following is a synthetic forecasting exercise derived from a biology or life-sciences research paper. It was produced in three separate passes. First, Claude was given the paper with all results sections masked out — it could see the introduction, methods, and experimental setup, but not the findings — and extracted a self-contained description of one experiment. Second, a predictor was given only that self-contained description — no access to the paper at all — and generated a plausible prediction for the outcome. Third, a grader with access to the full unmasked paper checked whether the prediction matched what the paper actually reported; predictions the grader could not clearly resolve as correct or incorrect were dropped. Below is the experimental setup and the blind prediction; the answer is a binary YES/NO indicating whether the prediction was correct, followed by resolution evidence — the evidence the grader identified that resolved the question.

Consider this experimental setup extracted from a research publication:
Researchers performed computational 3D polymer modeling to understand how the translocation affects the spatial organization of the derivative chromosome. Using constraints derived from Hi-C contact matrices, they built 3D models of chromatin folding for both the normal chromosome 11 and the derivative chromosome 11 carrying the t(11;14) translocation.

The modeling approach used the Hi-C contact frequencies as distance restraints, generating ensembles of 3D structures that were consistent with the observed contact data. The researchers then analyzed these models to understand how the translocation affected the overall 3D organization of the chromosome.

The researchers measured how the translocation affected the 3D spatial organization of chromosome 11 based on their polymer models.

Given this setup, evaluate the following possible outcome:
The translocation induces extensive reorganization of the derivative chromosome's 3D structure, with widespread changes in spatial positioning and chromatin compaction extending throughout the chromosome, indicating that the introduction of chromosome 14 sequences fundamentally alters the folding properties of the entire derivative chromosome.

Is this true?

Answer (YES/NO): NO